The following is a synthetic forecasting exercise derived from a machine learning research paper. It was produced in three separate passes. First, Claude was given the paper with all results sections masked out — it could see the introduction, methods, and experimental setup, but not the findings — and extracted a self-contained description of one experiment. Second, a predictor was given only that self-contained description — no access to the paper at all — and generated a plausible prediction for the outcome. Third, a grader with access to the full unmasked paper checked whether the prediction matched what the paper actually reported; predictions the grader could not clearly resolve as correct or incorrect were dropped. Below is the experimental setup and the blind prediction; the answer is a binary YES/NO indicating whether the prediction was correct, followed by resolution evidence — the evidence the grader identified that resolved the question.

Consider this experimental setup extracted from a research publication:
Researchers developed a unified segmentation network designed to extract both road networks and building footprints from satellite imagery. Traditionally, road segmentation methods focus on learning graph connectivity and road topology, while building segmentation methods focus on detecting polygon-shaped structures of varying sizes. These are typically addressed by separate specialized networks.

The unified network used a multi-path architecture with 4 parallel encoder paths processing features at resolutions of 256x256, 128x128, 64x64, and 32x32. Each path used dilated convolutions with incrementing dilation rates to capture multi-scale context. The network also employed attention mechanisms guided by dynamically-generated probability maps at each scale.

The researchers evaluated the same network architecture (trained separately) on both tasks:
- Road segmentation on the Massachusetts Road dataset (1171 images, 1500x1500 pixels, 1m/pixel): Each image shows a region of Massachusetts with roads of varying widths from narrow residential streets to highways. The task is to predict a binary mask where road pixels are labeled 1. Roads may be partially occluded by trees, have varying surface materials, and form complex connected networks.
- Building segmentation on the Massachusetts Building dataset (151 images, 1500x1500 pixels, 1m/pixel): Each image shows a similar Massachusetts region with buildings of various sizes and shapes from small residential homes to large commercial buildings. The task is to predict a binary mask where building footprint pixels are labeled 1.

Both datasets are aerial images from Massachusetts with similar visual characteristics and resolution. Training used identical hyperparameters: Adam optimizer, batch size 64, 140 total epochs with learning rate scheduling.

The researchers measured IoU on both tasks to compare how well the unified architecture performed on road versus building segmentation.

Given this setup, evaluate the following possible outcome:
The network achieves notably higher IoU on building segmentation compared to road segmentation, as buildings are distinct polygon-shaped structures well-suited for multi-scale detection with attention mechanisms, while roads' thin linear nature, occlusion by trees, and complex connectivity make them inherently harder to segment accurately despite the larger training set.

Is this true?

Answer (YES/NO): YES